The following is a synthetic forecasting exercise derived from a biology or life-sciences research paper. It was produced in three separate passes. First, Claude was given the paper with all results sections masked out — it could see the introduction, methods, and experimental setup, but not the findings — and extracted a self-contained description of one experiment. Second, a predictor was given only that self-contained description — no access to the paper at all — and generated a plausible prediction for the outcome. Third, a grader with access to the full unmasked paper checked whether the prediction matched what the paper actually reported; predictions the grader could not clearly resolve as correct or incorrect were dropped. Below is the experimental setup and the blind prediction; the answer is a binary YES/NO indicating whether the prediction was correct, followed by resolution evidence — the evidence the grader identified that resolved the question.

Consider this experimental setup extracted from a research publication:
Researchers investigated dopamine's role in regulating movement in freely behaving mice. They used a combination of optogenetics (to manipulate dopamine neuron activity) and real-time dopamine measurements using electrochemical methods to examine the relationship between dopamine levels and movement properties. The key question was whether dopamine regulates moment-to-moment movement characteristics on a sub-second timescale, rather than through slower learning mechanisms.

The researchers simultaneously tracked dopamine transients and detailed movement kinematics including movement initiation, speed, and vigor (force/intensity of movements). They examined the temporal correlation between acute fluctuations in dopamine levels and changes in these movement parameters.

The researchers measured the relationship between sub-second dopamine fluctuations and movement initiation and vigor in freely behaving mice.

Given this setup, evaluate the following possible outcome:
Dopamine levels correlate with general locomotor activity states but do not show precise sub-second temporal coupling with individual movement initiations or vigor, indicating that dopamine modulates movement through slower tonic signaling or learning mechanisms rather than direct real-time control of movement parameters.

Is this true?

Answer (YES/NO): NO